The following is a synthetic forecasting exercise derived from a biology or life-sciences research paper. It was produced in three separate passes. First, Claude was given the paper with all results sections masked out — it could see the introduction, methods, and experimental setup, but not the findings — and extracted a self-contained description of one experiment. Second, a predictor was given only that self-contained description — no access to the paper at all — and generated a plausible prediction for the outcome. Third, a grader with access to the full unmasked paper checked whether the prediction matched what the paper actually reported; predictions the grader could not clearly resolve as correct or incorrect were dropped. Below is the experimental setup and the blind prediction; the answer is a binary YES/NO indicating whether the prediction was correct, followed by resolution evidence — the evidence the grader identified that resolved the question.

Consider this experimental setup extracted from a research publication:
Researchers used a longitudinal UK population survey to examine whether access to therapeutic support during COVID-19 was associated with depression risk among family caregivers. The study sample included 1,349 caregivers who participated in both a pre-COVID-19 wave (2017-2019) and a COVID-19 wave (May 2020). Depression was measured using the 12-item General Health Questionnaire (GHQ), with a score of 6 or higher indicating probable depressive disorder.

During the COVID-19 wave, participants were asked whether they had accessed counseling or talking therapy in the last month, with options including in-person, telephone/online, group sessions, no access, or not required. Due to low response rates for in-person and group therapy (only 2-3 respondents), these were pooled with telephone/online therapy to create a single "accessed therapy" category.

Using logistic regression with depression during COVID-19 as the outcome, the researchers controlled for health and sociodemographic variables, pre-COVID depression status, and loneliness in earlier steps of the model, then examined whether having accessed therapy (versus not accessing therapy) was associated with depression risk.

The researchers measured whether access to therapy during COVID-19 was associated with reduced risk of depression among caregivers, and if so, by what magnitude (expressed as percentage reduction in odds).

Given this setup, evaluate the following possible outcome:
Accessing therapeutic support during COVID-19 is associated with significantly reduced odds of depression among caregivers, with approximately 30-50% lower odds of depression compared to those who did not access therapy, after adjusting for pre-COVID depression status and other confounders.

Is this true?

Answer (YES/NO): YES